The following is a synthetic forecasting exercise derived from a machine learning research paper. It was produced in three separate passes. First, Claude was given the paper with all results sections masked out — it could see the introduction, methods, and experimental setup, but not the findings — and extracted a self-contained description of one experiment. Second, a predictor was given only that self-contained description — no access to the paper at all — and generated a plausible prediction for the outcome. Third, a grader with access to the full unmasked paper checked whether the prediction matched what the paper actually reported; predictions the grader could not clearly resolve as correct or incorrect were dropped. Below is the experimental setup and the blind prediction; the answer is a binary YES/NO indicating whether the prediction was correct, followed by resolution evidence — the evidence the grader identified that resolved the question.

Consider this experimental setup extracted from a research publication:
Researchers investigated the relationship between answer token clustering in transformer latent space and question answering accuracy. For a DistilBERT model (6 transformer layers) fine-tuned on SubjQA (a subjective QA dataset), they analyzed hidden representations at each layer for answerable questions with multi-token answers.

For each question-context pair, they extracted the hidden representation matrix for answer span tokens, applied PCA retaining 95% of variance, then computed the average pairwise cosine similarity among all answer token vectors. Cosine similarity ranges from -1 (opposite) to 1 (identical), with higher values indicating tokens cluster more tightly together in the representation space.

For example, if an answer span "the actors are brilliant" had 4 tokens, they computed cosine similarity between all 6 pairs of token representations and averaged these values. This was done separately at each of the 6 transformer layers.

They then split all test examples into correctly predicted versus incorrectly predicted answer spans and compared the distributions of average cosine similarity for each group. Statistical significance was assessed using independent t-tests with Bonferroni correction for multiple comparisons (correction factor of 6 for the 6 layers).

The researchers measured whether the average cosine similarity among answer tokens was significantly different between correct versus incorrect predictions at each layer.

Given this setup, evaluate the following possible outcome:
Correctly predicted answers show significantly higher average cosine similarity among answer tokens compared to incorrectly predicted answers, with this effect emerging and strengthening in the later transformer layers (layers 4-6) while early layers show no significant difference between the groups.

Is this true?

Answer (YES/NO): NO